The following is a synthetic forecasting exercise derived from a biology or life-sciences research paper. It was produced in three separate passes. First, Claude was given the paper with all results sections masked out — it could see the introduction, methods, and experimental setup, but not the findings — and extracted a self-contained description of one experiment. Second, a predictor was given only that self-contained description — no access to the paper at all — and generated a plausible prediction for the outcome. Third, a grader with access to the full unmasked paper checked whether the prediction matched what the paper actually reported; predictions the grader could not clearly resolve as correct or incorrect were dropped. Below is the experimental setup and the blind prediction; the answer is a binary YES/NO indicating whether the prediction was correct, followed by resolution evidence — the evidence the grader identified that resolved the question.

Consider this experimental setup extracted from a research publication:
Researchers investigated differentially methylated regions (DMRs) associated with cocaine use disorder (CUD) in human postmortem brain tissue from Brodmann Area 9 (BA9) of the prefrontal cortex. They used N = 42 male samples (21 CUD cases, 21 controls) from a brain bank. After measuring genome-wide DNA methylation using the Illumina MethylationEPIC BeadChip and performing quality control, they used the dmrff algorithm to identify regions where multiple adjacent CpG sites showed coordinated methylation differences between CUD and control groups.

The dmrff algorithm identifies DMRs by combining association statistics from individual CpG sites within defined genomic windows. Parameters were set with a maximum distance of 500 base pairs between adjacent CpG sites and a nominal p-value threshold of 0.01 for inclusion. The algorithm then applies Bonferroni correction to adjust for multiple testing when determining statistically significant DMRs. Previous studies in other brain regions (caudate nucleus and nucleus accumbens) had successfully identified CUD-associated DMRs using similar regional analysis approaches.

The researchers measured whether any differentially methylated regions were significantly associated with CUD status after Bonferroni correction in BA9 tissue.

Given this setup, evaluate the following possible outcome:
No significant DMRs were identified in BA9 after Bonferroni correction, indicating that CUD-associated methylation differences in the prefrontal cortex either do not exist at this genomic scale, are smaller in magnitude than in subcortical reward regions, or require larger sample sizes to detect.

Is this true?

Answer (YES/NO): NO